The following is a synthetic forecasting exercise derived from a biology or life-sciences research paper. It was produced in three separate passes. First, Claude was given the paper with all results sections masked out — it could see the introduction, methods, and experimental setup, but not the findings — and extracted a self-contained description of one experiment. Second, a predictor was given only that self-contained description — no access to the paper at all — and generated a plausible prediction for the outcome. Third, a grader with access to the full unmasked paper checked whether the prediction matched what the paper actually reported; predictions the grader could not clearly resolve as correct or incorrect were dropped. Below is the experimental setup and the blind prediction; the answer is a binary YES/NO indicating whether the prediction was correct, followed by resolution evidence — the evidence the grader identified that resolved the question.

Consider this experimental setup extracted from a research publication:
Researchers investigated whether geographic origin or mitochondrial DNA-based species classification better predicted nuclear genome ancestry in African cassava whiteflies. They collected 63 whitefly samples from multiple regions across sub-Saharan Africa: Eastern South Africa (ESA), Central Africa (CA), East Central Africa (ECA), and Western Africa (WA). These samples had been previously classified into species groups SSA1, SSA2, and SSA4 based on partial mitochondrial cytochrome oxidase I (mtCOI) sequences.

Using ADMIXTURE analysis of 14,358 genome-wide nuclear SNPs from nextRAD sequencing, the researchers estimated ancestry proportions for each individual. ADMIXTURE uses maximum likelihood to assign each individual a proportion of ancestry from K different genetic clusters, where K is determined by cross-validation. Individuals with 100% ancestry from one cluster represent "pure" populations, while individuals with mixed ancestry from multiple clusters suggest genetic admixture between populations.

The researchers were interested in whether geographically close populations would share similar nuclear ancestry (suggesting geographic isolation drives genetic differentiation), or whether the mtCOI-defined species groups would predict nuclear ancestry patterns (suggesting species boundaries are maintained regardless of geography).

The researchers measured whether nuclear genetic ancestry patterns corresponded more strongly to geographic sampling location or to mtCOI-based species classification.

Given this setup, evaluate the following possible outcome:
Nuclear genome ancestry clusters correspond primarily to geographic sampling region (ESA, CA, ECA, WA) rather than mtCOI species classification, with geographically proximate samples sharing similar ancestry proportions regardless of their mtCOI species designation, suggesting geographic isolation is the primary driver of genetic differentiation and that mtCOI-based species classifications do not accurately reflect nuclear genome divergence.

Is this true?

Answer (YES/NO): NO